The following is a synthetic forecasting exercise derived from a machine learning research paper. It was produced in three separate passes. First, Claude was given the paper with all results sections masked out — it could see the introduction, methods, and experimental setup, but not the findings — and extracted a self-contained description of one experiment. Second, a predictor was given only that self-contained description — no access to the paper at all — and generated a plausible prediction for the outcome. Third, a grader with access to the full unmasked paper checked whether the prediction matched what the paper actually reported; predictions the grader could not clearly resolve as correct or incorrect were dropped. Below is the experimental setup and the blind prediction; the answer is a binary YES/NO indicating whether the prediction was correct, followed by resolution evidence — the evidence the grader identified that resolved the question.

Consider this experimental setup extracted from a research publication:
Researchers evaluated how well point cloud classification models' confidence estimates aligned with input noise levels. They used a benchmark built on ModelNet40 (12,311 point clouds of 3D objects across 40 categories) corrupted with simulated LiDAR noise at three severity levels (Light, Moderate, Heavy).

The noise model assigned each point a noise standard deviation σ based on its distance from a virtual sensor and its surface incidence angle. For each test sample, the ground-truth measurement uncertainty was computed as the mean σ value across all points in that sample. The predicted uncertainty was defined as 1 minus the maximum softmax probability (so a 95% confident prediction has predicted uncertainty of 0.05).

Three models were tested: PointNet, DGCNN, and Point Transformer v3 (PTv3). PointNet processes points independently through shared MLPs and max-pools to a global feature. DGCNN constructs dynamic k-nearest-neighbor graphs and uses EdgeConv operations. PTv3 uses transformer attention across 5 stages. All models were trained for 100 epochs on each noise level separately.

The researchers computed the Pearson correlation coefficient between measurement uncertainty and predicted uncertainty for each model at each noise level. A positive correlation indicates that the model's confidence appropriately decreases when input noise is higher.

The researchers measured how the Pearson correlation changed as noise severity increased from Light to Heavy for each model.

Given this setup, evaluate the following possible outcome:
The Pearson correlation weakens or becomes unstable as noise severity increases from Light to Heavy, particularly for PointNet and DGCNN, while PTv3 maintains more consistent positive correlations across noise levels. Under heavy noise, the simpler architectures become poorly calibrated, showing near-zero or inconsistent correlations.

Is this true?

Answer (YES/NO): YES